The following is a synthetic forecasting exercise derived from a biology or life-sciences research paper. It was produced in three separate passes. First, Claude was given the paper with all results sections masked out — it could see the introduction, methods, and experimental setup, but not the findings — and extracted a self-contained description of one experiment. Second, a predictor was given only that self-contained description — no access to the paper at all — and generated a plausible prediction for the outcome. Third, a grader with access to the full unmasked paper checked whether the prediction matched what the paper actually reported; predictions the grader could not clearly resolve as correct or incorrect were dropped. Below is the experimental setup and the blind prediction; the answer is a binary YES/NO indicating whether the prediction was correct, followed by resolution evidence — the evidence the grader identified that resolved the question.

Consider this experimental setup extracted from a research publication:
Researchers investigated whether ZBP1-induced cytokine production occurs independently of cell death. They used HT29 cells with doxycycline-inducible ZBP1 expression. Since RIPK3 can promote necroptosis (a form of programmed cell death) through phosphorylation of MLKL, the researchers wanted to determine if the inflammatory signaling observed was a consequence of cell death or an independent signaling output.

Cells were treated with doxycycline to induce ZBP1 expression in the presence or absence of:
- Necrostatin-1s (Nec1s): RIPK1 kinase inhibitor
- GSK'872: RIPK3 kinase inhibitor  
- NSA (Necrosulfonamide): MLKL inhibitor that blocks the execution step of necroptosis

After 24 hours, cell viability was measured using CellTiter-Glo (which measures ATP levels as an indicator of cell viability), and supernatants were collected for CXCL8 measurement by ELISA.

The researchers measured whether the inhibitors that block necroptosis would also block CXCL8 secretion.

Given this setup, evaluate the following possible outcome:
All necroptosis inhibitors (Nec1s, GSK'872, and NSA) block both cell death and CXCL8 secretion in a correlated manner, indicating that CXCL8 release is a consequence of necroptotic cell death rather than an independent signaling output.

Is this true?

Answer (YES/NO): NO